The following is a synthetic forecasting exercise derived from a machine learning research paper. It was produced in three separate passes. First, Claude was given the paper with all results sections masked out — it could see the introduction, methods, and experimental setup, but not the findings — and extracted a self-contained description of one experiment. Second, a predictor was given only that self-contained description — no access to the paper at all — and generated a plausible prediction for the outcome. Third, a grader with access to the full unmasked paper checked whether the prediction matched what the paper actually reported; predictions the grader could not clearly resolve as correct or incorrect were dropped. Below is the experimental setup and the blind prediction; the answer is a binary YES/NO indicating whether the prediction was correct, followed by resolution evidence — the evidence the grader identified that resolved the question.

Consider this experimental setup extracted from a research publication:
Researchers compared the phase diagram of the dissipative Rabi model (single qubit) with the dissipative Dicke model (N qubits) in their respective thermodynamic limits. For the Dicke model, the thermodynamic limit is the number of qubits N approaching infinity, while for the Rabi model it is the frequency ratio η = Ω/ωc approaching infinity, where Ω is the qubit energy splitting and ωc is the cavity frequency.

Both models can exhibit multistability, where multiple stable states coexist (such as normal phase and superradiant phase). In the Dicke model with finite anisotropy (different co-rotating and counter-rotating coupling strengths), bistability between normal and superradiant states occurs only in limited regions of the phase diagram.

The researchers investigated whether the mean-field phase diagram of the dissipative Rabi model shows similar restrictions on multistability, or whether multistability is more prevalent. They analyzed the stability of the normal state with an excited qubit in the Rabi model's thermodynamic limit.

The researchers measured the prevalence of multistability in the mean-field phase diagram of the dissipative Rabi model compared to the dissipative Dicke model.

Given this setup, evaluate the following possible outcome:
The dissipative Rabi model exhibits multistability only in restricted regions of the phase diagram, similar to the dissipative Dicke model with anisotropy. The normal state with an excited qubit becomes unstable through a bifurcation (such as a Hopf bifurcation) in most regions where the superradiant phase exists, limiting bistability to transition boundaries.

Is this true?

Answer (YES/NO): NO